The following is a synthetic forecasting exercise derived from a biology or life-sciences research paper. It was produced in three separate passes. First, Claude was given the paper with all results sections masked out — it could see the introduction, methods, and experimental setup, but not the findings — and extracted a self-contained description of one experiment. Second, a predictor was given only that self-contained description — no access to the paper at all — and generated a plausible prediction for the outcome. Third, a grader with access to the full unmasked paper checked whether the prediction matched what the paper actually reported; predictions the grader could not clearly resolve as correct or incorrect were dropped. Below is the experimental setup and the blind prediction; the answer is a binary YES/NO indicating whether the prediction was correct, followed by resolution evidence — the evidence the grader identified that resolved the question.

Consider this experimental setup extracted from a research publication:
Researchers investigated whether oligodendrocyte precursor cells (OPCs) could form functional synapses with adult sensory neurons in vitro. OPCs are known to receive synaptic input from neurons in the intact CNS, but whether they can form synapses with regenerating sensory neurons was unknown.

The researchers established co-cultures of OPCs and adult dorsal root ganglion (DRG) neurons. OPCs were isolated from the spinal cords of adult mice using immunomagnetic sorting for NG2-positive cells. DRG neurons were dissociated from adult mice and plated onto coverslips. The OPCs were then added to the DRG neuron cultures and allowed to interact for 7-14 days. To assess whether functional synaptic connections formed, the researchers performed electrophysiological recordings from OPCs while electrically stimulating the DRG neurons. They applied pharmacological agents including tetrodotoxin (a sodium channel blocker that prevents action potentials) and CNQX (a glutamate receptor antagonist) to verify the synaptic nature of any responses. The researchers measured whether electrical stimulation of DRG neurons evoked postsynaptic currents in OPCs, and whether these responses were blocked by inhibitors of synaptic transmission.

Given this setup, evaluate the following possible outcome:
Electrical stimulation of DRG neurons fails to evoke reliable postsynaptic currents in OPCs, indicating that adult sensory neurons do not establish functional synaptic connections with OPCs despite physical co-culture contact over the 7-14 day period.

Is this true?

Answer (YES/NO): NO